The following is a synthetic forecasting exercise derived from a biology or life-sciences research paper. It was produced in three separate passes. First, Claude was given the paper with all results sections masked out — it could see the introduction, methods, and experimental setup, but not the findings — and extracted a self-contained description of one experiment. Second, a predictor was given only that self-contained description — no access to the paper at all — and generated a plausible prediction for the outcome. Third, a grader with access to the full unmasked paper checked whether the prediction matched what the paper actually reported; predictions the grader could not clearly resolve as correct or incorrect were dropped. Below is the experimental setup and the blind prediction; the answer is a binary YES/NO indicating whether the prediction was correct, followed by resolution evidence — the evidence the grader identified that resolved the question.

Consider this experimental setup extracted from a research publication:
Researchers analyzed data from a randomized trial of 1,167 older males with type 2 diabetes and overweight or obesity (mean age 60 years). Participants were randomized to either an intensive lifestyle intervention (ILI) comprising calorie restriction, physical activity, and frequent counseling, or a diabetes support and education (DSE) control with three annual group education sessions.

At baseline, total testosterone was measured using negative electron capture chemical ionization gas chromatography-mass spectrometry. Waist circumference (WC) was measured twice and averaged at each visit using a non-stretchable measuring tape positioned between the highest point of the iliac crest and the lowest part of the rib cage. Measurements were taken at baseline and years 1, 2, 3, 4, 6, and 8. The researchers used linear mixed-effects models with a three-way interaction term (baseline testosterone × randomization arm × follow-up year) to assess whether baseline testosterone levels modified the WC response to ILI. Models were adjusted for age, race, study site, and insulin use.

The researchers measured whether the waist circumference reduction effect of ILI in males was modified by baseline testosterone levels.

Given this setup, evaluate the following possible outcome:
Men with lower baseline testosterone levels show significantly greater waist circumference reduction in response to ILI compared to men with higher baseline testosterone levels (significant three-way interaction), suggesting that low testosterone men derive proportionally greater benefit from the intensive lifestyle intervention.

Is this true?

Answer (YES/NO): NO